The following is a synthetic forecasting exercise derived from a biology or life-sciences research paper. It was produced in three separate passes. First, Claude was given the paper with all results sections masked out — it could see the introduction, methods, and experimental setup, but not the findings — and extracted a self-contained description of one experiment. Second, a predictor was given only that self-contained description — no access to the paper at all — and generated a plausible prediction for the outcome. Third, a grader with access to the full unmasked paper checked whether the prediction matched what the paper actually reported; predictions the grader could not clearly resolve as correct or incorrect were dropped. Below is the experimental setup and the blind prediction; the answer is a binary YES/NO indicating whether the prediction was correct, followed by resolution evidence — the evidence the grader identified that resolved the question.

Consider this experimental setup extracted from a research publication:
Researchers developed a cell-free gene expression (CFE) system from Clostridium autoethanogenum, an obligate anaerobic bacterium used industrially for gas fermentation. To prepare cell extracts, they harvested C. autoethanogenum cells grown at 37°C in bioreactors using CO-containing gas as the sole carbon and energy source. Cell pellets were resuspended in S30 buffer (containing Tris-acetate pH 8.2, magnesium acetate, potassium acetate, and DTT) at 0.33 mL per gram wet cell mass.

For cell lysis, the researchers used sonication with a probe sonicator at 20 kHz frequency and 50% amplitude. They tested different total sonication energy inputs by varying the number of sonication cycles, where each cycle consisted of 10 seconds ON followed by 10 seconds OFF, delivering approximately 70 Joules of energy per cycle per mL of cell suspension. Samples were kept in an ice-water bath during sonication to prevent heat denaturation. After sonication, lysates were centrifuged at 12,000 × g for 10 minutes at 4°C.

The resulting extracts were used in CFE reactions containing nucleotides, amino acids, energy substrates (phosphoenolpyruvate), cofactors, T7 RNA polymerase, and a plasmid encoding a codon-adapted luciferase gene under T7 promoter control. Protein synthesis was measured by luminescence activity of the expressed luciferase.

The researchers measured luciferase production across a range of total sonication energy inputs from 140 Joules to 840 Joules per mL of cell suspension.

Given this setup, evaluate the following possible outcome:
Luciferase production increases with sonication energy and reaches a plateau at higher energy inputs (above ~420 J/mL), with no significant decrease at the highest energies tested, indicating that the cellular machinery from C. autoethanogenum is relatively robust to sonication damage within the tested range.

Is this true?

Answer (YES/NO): NO